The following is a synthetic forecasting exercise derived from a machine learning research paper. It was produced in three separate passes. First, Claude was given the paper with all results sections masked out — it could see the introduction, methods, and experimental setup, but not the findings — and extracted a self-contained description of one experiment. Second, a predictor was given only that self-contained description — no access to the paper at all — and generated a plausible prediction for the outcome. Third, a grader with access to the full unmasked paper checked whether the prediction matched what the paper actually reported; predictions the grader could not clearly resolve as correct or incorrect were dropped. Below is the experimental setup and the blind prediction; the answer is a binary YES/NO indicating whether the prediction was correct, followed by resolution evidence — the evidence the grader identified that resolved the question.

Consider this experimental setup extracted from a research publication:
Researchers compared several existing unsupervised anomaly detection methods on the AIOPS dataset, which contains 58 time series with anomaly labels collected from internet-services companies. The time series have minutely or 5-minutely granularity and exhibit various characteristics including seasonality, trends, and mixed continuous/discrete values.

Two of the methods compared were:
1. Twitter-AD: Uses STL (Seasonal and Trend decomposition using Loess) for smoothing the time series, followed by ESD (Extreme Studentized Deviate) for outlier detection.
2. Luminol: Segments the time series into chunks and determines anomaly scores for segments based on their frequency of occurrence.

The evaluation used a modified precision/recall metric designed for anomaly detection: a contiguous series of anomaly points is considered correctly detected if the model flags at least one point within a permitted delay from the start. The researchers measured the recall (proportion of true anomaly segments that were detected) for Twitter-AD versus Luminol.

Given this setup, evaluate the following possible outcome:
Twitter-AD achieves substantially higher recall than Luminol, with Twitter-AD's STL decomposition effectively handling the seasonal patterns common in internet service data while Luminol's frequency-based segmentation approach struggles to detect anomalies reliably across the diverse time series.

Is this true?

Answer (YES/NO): NO